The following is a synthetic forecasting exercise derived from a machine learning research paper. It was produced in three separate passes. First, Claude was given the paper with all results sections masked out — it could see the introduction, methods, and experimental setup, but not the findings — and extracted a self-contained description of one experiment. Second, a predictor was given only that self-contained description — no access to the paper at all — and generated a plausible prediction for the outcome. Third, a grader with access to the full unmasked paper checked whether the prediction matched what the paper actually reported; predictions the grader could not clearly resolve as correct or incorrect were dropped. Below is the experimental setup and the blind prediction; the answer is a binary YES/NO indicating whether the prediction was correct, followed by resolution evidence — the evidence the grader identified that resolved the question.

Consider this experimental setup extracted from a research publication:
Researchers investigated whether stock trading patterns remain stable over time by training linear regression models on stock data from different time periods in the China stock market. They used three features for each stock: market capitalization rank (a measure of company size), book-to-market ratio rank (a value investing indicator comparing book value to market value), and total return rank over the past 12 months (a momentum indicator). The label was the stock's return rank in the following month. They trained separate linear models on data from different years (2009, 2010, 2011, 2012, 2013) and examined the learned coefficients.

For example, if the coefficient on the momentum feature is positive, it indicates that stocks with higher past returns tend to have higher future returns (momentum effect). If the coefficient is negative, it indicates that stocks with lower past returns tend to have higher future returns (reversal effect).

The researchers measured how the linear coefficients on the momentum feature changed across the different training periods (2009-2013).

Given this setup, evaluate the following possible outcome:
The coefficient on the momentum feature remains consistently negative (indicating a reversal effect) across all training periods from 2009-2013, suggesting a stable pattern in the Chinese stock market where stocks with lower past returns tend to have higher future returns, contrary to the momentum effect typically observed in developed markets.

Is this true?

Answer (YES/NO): NO